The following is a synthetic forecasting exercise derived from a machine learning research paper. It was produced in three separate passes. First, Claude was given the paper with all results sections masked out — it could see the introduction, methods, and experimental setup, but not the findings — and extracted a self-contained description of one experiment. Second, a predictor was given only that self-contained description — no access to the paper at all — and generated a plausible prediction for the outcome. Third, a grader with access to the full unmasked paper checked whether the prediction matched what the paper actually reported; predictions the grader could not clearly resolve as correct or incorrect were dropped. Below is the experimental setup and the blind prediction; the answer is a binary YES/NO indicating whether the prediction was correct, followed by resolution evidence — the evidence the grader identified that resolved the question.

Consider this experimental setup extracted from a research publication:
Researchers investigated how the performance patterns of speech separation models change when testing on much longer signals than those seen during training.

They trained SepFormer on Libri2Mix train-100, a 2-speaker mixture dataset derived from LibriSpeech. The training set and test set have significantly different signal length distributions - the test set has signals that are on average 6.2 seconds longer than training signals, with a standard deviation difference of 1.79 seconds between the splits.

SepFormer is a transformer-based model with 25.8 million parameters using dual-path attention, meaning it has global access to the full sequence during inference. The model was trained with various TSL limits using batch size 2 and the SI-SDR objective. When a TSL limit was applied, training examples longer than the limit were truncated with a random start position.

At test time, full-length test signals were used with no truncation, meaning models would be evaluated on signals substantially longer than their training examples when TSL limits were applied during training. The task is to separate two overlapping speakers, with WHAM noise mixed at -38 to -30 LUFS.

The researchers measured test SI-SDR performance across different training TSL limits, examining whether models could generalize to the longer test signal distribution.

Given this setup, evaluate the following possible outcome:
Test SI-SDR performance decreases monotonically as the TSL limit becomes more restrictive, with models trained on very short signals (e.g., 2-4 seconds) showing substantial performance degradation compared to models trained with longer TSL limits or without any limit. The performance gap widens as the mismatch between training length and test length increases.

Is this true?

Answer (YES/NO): NO